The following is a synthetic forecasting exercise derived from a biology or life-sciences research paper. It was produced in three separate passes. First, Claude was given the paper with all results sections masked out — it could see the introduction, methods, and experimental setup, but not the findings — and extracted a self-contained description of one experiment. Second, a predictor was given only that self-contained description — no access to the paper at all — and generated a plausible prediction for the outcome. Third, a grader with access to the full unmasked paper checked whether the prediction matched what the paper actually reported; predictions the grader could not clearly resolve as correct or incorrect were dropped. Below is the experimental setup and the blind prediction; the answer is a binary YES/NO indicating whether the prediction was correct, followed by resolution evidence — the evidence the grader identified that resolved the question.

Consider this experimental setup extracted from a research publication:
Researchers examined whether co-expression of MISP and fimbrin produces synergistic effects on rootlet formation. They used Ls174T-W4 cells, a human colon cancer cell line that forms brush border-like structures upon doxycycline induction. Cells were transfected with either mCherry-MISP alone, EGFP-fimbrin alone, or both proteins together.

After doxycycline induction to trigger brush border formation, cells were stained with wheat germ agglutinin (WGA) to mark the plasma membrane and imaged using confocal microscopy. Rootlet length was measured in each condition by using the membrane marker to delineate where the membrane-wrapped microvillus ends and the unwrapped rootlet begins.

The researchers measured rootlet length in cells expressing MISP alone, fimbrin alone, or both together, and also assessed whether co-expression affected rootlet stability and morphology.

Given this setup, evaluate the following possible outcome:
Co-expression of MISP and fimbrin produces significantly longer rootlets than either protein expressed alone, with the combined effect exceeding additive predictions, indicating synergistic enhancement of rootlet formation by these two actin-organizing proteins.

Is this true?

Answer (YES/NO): YES